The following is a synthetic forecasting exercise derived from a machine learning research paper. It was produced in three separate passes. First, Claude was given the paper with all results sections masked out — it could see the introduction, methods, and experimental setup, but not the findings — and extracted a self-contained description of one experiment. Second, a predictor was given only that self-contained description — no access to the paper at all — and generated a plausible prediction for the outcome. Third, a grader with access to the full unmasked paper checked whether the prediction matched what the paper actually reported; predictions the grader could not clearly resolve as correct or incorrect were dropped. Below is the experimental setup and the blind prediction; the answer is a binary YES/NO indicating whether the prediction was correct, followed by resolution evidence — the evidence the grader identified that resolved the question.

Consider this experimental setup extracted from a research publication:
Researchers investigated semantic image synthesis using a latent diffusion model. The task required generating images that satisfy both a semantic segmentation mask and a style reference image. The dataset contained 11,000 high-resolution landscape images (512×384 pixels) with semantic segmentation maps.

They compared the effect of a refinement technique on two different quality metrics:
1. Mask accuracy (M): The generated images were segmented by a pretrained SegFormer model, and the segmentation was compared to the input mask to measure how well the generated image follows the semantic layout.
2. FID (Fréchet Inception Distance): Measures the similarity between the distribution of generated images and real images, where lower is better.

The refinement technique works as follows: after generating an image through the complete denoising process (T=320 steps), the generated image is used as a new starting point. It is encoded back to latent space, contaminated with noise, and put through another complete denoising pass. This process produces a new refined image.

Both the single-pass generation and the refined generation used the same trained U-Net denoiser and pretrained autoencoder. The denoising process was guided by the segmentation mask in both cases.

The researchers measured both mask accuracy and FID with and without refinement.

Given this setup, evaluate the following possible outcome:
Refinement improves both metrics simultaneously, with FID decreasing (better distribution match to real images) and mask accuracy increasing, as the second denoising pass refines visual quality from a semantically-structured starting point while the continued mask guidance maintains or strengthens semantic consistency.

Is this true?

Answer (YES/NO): YES